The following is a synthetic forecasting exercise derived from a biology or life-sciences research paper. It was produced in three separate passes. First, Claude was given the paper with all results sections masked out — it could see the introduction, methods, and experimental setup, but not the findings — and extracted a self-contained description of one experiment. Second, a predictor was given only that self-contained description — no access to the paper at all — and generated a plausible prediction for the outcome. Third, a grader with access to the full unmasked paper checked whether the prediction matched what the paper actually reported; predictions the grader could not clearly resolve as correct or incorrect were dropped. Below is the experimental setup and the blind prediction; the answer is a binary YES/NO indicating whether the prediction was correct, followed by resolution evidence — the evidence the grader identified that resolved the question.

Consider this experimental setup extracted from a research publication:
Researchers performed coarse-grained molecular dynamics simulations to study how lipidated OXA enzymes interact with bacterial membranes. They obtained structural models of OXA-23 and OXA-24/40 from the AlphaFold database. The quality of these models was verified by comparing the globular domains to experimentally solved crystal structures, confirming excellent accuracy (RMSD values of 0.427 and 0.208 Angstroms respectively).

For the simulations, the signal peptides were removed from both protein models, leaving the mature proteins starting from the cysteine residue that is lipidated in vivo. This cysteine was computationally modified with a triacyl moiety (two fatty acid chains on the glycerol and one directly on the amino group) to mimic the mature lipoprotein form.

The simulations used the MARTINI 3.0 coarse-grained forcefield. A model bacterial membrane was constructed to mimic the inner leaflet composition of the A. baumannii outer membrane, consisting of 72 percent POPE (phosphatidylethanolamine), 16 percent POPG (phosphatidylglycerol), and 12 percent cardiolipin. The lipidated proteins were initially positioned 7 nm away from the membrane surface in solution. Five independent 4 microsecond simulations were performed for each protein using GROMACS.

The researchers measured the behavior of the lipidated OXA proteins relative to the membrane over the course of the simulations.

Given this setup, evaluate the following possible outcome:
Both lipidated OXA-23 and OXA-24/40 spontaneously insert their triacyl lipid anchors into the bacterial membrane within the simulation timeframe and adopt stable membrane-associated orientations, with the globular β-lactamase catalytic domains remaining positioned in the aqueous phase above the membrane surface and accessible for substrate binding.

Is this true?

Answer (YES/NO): YES